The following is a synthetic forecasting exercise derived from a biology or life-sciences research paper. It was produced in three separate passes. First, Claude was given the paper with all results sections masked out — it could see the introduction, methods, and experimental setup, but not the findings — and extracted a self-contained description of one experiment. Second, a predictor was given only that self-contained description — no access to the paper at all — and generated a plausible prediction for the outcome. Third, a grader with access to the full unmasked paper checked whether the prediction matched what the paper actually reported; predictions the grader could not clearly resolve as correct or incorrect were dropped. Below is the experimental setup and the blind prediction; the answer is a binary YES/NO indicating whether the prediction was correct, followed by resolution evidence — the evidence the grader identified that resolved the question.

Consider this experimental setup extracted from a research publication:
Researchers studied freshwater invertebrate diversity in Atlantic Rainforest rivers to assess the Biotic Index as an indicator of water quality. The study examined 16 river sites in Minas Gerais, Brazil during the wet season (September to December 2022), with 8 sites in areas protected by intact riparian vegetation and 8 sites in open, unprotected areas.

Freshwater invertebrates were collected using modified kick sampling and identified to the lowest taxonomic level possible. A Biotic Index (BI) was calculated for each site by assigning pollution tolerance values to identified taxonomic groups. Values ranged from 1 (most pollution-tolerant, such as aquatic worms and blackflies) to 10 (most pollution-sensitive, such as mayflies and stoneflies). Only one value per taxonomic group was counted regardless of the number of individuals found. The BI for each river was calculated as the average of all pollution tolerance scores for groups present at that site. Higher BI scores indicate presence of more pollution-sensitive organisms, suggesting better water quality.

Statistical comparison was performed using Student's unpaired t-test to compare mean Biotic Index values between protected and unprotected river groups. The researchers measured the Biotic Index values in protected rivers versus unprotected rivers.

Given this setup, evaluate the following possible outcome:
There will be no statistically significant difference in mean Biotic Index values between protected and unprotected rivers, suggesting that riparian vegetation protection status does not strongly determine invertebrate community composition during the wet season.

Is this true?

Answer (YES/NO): NO